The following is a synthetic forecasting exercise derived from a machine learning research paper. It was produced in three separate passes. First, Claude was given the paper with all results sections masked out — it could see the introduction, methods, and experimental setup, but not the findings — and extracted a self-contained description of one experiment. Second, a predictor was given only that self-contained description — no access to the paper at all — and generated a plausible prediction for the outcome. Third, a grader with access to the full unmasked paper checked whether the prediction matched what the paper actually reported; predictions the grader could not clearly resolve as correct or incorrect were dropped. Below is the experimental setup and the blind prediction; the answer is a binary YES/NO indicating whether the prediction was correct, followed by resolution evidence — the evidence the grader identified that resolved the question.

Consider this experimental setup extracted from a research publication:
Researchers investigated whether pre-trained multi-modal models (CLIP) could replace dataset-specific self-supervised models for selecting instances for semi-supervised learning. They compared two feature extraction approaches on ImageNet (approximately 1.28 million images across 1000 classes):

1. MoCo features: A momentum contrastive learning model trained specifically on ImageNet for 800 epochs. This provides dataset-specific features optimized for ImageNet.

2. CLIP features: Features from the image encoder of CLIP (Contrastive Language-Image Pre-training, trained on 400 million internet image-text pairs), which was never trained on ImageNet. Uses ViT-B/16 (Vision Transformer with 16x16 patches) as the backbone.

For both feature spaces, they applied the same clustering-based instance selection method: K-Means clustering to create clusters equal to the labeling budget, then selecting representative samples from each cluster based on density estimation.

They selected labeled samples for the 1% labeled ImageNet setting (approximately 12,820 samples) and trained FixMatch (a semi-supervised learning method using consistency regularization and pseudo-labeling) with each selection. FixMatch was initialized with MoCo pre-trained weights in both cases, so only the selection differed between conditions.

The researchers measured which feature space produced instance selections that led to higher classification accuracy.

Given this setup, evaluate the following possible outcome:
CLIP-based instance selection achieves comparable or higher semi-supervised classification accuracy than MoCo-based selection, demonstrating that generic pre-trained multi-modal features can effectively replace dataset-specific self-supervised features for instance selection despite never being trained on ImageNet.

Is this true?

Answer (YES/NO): YES